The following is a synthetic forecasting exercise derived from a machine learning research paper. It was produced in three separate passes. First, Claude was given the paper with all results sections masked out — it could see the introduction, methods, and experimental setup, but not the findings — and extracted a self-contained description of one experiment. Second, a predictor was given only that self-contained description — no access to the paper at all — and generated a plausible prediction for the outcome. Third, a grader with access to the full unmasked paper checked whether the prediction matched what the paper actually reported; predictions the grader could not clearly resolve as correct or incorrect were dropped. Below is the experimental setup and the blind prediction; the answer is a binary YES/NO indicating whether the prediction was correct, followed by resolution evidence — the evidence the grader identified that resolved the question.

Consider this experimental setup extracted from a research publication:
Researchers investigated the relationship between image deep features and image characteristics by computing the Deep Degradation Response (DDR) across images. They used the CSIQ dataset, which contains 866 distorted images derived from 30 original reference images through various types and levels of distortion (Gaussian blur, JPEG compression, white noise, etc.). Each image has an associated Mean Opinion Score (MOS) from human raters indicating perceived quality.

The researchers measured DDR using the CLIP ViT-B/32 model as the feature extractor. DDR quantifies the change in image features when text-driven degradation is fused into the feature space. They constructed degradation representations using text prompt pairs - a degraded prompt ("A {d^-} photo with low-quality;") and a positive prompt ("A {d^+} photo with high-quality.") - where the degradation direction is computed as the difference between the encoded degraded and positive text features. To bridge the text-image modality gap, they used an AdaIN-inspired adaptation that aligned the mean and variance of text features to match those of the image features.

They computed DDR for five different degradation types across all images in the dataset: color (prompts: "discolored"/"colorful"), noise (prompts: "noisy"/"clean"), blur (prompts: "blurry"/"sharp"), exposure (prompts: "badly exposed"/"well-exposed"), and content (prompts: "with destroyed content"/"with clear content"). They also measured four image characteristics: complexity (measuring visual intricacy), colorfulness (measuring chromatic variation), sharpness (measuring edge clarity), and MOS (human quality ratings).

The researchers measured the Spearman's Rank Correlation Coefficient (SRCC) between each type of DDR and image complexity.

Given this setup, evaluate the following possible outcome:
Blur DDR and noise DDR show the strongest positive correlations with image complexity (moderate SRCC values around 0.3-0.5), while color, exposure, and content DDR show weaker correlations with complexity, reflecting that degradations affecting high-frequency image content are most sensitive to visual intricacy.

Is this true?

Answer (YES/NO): NO